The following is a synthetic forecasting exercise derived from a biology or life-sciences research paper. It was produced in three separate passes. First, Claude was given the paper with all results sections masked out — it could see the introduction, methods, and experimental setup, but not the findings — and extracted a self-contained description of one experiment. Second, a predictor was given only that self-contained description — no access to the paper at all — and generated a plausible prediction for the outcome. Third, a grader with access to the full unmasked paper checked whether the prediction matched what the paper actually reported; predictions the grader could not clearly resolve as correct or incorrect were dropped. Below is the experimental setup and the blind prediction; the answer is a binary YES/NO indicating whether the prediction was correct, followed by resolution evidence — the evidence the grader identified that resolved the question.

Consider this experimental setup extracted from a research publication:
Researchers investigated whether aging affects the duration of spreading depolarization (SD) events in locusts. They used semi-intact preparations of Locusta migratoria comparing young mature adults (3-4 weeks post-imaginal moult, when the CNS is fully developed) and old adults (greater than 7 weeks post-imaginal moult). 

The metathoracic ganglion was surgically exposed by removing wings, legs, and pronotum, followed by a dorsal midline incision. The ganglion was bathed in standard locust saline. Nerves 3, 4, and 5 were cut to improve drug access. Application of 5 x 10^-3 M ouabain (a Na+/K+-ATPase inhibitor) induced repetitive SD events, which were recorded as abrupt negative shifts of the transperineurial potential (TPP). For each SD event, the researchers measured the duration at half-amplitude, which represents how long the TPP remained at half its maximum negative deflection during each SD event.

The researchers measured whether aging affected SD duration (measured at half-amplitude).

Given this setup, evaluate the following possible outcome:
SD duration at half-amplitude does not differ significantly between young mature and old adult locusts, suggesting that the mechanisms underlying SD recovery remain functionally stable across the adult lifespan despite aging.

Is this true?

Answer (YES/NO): NO